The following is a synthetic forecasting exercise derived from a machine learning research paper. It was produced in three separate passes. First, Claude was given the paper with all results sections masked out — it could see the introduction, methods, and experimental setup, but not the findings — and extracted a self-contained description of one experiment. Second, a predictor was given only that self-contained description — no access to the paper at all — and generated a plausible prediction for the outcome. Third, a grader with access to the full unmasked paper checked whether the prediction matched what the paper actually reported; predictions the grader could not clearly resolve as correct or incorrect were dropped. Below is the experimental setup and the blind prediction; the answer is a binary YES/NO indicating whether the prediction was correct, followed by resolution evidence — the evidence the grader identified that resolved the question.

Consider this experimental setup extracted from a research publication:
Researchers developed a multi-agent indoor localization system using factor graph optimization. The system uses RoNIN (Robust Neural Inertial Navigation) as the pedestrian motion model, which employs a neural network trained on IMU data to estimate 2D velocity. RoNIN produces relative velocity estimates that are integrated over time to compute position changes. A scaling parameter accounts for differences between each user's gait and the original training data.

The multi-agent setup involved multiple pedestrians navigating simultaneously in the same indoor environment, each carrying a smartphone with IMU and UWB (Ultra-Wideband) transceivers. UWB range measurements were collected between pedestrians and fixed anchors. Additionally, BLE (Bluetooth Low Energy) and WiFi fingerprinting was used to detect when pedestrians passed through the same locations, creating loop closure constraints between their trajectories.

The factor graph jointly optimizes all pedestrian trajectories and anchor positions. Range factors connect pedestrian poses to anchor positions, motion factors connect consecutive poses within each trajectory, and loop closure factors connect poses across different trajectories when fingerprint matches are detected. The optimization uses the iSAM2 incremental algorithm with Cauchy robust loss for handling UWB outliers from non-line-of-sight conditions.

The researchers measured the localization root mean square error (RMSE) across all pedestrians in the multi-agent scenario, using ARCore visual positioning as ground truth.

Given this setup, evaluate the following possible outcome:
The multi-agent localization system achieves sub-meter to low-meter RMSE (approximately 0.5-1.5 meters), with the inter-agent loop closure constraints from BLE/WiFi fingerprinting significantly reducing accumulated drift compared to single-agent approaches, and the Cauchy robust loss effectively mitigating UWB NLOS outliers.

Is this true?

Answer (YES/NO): YES